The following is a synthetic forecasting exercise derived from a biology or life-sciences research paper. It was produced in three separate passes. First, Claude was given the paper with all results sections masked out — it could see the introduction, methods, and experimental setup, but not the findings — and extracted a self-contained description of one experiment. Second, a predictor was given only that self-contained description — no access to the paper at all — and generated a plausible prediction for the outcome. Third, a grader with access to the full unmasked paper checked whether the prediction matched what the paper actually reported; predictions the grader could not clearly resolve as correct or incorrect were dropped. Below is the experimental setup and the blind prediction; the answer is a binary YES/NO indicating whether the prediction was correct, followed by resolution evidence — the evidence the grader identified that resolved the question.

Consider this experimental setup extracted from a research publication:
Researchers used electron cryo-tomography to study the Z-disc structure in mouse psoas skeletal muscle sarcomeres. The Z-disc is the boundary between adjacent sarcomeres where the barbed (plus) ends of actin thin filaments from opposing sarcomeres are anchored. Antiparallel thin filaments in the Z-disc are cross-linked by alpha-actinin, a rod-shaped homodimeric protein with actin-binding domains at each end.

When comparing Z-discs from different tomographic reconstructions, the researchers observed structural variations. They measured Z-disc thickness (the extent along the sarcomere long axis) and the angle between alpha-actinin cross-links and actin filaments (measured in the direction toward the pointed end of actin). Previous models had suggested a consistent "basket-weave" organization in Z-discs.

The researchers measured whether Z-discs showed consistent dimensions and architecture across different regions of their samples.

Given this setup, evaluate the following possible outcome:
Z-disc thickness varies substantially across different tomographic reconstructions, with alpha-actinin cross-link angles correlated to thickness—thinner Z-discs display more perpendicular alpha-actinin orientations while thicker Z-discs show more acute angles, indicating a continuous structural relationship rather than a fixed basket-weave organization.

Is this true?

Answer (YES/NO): NO